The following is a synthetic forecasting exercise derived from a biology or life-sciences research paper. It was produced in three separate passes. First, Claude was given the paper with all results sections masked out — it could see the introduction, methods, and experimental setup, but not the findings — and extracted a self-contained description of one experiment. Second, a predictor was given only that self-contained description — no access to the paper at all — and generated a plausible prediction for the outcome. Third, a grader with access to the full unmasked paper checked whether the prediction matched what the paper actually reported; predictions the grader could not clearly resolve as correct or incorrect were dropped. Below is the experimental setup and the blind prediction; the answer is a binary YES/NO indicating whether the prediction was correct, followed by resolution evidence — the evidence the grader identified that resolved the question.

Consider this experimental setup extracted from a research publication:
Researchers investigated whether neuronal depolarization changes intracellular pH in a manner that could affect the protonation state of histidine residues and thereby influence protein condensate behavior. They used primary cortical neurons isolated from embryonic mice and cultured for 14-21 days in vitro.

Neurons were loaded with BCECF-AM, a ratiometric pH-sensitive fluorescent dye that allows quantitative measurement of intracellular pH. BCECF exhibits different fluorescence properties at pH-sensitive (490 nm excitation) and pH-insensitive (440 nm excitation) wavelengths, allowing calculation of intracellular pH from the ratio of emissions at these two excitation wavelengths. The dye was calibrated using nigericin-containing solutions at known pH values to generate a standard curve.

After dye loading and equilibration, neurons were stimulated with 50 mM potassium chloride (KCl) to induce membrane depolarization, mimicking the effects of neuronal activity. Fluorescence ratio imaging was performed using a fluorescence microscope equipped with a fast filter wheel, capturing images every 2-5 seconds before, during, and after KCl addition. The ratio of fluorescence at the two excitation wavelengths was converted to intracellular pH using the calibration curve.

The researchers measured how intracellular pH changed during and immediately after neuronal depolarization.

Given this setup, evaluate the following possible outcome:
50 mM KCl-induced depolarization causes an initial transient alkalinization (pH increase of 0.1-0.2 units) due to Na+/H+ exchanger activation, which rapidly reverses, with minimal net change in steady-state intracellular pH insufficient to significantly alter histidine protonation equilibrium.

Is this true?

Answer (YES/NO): NO